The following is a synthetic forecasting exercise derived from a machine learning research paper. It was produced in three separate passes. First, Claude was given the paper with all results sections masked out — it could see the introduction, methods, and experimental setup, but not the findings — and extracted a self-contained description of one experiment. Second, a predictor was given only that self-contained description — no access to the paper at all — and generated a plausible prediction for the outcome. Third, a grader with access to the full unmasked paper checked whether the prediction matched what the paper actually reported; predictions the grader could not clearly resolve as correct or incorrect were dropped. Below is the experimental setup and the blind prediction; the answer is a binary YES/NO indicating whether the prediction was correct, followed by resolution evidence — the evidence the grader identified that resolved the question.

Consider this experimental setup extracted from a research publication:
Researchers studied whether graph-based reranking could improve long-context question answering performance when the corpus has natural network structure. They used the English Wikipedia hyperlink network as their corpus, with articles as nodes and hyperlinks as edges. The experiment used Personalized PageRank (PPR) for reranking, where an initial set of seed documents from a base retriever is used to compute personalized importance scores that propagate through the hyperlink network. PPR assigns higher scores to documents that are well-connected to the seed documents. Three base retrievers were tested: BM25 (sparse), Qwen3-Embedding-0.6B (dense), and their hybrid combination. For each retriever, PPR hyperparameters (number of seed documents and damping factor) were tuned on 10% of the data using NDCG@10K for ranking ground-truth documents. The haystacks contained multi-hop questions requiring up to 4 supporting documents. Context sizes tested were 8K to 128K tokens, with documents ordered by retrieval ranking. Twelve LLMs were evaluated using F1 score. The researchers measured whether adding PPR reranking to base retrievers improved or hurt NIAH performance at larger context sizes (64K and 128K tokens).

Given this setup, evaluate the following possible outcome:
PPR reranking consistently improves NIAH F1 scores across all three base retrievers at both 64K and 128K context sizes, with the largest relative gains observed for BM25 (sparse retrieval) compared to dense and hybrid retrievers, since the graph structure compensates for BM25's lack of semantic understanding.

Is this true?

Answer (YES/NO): NO